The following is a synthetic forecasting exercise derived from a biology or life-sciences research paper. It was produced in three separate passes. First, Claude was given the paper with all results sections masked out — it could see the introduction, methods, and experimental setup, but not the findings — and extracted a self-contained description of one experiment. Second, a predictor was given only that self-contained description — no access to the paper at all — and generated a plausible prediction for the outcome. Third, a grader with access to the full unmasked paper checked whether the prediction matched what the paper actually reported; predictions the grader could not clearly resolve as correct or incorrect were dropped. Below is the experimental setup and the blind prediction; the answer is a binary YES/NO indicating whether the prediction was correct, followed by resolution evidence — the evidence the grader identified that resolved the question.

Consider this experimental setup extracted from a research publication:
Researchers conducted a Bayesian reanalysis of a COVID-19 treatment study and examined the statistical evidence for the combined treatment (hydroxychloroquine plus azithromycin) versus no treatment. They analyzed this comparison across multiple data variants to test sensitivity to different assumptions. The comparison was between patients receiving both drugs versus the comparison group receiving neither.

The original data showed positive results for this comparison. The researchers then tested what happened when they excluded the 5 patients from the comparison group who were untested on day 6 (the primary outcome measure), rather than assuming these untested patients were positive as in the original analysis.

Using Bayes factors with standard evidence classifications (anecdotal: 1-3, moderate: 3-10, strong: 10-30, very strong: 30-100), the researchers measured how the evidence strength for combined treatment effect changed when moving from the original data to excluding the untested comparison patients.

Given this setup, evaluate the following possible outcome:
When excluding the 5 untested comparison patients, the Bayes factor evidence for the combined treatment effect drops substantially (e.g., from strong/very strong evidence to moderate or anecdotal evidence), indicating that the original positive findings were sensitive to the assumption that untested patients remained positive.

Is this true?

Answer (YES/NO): YES